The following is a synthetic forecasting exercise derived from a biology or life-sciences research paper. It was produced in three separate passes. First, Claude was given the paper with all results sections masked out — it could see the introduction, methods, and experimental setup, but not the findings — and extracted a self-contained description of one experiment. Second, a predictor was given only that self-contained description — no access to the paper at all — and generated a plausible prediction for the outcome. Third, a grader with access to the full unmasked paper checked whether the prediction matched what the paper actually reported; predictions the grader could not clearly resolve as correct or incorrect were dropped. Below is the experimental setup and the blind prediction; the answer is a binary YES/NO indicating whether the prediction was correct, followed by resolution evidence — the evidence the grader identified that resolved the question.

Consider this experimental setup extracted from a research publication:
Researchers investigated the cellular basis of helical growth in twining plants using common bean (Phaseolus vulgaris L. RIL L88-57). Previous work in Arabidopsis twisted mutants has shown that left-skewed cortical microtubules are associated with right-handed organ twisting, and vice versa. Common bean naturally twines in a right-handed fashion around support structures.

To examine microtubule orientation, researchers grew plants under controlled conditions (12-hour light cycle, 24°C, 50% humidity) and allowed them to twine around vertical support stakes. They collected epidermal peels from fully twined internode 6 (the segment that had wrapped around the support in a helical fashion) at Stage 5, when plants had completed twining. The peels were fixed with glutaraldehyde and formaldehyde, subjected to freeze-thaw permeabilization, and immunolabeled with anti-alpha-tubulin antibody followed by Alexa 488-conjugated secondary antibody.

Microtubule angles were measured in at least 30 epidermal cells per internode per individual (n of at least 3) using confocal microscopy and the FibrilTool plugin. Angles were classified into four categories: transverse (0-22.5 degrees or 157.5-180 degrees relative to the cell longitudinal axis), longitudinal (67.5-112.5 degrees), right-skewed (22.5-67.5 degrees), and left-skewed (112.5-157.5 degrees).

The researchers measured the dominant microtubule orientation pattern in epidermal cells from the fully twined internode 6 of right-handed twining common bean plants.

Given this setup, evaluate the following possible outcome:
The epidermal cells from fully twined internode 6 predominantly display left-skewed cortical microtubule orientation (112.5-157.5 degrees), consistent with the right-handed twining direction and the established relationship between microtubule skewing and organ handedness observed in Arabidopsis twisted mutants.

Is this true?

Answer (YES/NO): NO